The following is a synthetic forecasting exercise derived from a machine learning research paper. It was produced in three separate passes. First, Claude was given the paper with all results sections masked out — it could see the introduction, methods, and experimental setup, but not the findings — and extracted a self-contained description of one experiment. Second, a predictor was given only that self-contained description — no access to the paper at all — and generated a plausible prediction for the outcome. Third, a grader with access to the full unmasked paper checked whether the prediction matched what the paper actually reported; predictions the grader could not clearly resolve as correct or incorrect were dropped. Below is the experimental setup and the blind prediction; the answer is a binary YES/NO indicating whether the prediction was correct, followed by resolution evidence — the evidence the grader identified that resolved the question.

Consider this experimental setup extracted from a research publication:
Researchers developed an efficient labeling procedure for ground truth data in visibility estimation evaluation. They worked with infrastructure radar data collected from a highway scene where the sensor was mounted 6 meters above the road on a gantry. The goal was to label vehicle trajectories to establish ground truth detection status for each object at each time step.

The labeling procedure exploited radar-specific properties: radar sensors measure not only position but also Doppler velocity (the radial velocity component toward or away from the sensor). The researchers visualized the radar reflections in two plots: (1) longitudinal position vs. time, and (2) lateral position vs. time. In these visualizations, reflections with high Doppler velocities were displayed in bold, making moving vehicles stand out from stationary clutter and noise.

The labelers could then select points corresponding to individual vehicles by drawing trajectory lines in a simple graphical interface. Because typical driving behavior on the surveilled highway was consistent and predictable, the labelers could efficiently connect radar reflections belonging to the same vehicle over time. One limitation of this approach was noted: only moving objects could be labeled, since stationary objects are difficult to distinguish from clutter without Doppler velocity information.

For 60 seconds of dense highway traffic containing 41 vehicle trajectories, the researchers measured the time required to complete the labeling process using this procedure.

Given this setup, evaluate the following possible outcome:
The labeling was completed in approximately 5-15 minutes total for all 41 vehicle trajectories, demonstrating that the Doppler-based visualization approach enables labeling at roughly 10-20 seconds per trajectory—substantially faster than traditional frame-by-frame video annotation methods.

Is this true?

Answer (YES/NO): NO